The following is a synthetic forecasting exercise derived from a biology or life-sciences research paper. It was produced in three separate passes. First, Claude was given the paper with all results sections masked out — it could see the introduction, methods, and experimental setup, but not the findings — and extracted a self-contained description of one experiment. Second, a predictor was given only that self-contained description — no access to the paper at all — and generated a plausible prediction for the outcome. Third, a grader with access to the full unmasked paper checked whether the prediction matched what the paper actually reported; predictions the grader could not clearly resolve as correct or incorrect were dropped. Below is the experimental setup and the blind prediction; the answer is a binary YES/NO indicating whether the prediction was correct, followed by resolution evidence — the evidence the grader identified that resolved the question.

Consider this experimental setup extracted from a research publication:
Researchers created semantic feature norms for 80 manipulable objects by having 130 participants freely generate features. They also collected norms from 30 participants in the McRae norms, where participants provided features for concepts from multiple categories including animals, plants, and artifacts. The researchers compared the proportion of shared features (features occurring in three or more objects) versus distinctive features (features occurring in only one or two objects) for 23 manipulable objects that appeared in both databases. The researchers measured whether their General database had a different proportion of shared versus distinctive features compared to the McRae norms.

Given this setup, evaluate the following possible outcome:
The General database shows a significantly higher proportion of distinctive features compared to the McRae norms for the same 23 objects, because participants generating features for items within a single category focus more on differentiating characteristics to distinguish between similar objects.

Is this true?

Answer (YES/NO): NO